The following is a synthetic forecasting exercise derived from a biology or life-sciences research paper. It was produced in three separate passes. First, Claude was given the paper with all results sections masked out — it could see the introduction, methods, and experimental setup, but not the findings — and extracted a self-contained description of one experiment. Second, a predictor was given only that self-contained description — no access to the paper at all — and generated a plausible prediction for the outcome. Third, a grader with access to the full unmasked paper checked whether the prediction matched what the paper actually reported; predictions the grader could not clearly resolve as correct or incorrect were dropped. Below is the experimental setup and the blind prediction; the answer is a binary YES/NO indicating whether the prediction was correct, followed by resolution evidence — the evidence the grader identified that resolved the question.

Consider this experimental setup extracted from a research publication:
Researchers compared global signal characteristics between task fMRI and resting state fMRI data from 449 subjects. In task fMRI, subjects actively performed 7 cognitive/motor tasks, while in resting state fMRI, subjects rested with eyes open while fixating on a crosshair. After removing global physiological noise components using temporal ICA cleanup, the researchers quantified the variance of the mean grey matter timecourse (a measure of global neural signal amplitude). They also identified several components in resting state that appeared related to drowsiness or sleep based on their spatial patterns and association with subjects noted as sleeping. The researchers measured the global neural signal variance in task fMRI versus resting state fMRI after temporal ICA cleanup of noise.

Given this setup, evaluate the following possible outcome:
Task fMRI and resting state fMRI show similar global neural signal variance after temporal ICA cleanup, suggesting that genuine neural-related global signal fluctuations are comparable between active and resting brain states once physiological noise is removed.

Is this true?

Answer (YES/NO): NO